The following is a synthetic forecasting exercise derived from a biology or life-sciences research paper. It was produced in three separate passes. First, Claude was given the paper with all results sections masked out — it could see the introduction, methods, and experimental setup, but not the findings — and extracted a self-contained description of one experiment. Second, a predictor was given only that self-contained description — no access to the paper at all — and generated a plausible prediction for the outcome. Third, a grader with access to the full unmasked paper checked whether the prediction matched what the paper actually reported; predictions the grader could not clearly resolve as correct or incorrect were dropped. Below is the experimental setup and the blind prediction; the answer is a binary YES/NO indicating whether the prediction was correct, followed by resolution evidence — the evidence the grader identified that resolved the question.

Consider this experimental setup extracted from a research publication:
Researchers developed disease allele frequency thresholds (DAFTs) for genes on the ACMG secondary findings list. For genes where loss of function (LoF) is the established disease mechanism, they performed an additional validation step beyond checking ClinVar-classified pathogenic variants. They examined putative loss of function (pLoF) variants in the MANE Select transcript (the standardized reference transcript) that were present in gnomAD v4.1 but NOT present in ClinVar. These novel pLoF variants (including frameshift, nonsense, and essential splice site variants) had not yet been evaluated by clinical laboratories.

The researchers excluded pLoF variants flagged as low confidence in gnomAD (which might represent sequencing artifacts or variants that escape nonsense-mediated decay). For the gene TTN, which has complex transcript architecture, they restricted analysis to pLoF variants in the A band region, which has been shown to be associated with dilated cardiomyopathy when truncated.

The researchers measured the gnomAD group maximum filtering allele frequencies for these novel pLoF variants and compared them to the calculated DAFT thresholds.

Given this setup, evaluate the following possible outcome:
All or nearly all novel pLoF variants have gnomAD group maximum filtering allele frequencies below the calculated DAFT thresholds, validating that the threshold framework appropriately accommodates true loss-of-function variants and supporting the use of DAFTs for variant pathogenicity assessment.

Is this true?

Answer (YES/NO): YES